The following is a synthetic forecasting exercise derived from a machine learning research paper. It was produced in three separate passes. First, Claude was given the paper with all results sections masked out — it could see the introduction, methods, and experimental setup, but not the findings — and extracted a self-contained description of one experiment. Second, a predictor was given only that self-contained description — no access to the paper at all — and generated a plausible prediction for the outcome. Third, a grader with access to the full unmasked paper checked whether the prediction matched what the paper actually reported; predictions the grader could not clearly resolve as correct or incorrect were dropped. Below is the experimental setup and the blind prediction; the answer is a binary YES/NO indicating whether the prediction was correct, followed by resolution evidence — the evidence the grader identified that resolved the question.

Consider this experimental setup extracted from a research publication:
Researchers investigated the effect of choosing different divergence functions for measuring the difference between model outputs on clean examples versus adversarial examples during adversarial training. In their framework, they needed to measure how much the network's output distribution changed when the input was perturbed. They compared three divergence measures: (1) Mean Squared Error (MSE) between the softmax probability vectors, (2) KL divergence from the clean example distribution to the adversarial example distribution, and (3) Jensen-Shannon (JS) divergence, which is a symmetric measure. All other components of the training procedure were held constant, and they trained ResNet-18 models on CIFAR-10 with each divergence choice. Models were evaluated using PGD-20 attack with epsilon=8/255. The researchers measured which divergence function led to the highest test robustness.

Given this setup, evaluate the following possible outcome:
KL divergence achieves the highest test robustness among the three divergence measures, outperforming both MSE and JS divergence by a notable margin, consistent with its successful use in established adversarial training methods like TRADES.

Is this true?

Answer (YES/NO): NO